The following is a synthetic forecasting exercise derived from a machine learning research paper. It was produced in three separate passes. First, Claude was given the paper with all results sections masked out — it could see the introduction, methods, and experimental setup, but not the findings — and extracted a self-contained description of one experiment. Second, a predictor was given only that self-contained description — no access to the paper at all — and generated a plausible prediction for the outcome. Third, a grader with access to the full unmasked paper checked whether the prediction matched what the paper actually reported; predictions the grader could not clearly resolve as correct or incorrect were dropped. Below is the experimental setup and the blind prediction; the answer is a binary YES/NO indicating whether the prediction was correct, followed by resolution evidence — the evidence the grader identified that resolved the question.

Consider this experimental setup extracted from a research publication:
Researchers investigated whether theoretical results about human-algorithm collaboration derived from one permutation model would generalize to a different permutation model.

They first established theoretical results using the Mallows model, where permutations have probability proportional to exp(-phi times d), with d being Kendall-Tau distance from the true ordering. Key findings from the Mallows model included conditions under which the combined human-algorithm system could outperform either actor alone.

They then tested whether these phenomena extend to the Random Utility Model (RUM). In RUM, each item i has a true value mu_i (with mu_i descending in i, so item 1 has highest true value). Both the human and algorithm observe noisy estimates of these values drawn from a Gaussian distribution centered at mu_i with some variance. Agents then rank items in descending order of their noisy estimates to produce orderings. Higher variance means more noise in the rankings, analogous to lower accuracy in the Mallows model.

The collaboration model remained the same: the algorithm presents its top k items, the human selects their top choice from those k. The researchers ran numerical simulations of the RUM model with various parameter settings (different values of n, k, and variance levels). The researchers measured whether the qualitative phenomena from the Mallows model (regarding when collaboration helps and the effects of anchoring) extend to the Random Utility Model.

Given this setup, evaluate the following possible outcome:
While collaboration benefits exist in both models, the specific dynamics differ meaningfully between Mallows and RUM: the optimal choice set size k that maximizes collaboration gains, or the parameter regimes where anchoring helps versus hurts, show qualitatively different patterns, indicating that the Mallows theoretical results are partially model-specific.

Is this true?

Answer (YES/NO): NO